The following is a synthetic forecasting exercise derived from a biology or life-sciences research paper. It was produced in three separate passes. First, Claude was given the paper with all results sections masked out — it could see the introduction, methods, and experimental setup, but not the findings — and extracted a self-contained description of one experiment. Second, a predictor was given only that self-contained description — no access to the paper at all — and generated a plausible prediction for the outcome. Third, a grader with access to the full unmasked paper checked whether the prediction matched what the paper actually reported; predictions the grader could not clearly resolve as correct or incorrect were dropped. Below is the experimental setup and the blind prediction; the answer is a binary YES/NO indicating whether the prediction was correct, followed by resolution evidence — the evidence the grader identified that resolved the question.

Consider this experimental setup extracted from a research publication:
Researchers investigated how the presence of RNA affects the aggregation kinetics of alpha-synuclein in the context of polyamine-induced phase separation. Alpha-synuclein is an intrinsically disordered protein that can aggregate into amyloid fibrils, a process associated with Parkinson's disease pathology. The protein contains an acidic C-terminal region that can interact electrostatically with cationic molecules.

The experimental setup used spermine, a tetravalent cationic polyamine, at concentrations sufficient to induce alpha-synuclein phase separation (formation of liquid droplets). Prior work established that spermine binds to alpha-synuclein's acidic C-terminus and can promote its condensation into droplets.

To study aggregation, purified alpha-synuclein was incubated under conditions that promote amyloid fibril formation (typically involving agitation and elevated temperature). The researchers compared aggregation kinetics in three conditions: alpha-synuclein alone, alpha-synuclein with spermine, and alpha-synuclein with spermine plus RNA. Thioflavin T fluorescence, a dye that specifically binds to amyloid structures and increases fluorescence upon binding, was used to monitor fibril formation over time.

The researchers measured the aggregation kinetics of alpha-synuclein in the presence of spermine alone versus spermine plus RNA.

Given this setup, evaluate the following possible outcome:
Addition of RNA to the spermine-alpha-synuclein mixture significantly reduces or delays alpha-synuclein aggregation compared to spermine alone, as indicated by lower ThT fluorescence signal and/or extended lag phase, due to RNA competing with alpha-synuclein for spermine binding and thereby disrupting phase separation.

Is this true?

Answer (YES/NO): YES